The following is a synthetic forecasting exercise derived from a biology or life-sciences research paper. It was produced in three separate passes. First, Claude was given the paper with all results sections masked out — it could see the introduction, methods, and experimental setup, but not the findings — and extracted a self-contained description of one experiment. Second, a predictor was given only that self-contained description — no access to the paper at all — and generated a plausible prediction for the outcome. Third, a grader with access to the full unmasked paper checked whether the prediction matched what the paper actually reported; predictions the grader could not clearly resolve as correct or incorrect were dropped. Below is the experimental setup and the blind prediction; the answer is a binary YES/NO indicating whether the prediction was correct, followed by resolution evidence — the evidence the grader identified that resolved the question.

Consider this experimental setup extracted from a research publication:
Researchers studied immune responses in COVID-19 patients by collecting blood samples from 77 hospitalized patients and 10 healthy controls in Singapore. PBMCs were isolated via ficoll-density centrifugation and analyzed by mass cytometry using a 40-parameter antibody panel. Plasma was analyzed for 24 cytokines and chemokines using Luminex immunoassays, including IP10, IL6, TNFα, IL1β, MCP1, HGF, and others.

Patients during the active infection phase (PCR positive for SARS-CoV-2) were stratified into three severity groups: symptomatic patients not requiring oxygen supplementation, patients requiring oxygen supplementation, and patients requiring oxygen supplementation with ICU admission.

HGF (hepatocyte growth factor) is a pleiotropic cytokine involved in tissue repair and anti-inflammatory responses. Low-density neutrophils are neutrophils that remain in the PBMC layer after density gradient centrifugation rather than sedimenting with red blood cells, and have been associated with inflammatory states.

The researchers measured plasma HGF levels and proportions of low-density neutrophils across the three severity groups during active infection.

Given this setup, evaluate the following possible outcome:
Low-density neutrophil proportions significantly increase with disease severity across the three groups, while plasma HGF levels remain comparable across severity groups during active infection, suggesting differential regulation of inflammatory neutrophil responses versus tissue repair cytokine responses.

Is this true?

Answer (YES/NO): NO